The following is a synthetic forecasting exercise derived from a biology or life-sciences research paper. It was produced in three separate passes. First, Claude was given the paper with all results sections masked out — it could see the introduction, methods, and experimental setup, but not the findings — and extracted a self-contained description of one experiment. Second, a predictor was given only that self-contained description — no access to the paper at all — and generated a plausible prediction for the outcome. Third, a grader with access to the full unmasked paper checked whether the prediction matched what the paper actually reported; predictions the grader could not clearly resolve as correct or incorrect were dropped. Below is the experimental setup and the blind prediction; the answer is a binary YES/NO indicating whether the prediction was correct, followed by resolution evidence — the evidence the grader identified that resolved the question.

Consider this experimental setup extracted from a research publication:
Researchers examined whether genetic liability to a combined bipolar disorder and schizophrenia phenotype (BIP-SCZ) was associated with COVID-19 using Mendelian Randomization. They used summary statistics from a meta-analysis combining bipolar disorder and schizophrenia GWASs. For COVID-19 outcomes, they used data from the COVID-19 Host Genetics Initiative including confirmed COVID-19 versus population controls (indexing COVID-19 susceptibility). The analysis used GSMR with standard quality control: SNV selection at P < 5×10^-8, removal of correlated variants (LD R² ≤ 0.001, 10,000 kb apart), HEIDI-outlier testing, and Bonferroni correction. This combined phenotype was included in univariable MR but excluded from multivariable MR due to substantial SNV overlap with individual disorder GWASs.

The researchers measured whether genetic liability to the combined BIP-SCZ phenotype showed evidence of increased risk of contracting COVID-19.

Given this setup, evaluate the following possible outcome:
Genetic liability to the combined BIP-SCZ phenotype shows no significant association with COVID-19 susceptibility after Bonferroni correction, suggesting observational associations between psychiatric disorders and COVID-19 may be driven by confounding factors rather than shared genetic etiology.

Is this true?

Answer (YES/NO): NO